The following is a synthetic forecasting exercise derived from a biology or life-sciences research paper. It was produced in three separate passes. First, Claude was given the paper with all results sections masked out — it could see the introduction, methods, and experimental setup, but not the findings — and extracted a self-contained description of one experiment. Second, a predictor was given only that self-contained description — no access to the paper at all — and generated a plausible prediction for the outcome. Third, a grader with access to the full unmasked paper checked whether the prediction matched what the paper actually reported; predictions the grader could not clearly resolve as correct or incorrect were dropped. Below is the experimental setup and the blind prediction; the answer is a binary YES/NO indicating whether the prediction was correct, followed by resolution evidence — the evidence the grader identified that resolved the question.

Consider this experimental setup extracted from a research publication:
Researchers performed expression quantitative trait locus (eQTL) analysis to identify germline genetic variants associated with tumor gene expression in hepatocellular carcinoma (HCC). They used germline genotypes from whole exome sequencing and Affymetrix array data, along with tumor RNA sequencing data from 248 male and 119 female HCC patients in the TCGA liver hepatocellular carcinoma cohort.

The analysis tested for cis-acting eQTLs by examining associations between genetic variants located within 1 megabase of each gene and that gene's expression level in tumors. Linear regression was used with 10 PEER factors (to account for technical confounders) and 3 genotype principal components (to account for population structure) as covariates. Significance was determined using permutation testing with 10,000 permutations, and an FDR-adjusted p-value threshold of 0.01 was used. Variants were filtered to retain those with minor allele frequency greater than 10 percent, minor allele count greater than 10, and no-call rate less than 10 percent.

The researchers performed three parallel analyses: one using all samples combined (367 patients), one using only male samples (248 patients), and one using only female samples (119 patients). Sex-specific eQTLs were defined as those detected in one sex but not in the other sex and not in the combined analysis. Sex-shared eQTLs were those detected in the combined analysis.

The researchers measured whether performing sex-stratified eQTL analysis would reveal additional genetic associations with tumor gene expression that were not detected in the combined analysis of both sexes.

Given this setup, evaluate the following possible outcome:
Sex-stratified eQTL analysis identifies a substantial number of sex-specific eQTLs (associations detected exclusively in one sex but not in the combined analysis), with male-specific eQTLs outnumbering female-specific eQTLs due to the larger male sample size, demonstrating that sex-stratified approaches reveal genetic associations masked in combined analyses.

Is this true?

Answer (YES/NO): YES